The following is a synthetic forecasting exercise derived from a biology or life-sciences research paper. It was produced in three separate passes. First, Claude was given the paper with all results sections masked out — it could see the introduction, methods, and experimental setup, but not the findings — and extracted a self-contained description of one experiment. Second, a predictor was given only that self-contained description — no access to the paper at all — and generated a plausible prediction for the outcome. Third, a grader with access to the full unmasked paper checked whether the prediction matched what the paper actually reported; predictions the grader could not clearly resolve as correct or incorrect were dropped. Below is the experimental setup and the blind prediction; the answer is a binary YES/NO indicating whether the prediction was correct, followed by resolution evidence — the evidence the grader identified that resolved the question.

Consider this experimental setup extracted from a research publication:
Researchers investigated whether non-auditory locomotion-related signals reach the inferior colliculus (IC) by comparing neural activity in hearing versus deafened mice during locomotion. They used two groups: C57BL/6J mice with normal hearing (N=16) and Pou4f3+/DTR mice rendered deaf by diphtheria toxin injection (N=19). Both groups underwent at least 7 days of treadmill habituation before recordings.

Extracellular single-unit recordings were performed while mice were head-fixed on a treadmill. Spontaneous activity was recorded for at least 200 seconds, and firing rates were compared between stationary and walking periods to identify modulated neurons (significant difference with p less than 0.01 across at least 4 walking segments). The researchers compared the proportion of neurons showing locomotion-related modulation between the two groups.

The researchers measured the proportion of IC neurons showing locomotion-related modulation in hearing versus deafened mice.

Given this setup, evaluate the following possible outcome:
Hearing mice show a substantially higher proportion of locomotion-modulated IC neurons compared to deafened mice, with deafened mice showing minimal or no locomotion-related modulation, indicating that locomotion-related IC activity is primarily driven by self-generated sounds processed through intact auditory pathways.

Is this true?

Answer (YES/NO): NO